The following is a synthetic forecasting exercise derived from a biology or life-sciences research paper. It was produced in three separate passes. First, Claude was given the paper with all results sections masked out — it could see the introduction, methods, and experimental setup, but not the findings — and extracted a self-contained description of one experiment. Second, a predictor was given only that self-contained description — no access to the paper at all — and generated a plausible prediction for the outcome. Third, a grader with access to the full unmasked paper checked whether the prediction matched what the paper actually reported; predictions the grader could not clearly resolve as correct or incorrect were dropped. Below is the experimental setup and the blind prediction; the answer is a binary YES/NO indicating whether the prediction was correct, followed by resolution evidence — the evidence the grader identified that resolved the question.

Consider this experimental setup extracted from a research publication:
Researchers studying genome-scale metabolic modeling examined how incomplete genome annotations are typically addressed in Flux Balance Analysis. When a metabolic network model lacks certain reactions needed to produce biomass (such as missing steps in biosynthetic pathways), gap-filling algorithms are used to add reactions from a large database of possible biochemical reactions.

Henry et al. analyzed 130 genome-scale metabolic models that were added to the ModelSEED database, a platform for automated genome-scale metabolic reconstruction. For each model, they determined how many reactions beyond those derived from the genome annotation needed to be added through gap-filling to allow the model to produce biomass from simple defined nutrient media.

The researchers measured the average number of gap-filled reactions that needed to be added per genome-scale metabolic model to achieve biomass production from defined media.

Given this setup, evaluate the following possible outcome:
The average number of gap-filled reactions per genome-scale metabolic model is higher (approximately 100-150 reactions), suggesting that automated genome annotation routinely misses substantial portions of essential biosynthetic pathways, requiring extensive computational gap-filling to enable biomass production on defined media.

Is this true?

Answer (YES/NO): NO